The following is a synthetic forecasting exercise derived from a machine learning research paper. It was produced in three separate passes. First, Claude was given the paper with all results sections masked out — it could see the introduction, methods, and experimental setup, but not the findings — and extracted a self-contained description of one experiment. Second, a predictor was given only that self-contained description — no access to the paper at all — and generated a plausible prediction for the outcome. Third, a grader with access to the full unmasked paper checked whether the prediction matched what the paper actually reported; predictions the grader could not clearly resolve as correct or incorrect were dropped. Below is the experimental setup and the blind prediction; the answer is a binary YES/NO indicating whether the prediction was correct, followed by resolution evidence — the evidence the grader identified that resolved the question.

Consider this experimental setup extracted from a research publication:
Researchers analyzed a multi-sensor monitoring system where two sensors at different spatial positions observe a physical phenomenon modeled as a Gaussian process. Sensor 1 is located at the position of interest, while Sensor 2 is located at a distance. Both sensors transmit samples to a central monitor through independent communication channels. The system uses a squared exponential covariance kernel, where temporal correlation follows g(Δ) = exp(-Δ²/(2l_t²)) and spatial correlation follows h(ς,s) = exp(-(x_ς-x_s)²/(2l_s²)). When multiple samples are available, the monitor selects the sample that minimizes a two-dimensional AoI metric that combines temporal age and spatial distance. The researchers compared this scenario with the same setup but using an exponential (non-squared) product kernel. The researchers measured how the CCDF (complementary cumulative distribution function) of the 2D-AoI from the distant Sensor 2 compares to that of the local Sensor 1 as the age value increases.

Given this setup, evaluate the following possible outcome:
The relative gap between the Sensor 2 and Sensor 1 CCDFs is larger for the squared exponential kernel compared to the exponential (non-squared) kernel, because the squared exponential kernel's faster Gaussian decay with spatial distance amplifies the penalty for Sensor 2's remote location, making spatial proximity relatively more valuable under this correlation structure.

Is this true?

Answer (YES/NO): NO